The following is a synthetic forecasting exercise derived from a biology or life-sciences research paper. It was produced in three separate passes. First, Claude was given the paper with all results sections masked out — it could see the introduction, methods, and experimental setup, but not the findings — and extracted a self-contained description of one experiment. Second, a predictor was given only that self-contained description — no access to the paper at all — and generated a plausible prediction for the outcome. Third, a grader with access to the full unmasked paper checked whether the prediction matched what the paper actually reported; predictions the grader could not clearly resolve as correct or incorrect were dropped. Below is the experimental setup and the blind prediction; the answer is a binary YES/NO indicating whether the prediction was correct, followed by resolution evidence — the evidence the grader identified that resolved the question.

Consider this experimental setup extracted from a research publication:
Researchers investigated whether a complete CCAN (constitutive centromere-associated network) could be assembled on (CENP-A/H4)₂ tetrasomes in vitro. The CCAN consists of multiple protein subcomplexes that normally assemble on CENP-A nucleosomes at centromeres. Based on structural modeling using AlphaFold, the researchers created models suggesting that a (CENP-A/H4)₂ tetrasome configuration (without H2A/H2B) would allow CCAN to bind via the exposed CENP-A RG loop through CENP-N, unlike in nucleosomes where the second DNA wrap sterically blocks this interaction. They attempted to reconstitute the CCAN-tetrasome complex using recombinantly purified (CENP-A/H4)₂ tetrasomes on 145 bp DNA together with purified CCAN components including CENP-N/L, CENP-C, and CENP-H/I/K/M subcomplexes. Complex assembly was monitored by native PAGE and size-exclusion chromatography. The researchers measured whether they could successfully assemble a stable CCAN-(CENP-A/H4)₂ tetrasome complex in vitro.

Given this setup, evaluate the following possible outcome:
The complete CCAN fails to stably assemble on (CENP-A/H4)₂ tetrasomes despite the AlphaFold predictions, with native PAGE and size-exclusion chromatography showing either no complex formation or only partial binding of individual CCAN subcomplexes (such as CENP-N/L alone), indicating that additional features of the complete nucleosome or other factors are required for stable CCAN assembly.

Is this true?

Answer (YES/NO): YES